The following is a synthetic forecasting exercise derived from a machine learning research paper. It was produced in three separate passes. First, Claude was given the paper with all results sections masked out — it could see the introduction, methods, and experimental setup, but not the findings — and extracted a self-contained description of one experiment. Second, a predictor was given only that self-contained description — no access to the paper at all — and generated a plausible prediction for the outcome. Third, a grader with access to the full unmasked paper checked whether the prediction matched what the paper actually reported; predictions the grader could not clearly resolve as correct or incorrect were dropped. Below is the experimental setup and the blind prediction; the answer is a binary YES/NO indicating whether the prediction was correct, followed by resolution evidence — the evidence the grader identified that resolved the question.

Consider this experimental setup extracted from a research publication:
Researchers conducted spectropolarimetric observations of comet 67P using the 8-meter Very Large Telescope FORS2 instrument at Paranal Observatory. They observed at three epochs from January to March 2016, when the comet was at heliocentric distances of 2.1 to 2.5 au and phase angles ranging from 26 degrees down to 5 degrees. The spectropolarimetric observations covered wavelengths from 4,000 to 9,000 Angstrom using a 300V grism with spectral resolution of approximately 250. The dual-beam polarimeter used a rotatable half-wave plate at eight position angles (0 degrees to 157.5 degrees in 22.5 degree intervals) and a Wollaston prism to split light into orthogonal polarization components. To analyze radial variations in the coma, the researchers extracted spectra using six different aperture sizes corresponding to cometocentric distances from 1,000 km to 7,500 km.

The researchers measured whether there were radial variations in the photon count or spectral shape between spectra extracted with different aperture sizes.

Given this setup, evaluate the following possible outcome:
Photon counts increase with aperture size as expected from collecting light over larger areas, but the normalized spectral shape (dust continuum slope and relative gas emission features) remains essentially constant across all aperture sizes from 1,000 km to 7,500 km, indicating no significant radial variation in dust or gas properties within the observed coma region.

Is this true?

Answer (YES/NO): NO